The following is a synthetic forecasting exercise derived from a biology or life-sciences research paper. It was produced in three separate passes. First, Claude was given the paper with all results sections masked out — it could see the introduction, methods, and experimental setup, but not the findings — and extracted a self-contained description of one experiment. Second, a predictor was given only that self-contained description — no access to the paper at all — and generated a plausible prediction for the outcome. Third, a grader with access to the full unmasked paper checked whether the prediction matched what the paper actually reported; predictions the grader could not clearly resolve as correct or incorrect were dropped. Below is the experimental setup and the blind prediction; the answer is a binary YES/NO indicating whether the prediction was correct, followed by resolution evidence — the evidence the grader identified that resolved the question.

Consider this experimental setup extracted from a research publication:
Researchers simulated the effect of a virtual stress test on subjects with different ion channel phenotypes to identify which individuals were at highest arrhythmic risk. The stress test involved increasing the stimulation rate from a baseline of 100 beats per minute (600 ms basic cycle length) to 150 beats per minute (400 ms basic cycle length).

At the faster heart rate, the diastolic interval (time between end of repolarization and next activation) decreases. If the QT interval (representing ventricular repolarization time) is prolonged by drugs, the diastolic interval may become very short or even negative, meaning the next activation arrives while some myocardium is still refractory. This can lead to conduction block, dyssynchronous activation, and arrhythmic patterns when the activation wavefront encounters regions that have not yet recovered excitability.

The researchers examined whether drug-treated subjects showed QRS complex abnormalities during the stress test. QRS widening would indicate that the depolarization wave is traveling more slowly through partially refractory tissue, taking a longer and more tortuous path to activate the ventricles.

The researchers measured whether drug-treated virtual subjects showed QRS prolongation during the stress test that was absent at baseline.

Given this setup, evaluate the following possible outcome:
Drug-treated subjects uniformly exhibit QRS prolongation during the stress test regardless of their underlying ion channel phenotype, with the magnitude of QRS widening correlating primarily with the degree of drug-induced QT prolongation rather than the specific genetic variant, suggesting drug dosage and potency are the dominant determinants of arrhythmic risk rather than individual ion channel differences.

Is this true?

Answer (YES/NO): NO